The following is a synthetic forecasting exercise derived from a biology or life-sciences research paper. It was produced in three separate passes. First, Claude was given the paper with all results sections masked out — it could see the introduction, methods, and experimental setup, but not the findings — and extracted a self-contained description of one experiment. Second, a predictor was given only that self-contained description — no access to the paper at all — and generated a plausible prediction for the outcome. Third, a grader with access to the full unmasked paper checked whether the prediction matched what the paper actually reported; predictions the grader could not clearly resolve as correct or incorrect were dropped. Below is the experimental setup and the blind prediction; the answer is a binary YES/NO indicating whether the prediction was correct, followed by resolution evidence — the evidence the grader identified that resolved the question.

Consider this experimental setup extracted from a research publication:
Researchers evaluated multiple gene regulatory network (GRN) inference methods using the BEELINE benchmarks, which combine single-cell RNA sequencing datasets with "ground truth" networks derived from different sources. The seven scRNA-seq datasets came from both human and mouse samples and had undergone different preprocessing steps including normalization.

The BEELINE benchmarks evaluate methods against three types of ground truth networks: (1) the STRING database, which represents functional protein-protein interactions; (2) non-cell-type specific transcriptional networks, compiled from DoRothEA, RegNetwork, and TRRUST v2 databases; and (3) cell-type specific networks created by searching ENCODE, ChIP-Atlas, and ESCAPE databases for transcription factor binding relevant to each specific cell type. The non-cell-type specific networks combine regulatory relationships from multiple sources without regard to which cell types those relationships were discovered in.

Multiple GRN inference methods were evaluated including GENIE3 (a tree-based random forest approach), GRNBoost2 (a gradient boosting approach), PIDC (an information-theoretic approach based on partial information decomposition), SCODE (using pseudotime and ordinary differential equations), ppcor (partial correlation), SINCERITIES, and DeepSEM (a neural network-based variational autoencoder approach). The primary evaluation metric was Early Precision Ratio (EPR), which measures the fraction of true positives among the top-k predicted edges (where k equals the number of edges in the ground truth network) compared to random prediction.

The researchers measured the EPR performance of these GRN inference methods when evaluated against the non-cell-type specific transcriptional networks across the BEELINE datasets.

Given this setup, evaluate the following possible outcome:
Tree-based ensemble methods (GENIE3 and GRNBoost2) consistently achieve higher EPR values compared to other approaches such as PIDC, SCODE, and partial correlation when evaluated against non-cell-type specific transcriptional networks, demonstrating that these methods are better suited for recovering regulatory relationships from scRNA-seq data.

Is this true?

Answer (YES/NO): NO